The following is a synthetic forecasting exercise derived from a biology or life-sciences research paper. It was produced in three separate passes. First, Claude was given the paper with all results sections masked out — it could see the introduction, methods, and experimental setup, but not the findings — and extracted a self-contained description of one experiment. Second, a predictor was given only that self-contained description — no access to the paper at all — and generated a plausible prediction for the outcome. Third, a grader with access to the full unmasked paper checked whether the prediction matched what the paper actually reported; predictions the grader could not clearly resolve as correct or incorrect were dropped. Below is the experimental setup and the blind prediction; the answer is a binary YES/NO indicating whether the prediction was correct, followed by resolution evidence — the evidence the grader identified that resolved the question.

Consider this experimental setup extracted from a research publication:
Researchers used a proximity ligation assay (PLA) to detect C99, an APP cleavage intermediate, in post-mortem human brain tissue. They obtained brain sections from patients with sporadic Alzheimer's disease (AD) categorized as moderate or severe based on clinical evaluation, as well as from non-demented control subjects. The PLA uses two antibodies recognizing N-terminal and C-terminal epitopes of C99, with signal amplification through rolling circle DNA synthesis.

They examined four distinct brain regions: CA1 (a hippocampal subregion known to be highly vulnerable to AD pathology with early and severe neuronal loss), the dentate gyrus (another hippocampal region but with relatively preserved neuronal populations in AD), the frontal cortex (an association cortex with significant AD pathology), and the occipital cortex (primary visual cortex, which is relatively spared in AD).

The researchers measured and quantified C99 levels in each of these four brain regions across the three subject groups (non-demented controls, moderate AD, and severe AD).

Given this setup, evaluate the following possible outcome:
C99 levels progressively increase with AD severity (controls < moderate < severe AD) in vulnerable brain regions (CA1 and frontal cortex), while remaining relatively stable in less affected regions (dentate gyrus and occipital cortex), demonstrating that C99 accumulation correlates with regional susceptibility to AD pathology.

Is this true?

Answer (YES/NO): NO